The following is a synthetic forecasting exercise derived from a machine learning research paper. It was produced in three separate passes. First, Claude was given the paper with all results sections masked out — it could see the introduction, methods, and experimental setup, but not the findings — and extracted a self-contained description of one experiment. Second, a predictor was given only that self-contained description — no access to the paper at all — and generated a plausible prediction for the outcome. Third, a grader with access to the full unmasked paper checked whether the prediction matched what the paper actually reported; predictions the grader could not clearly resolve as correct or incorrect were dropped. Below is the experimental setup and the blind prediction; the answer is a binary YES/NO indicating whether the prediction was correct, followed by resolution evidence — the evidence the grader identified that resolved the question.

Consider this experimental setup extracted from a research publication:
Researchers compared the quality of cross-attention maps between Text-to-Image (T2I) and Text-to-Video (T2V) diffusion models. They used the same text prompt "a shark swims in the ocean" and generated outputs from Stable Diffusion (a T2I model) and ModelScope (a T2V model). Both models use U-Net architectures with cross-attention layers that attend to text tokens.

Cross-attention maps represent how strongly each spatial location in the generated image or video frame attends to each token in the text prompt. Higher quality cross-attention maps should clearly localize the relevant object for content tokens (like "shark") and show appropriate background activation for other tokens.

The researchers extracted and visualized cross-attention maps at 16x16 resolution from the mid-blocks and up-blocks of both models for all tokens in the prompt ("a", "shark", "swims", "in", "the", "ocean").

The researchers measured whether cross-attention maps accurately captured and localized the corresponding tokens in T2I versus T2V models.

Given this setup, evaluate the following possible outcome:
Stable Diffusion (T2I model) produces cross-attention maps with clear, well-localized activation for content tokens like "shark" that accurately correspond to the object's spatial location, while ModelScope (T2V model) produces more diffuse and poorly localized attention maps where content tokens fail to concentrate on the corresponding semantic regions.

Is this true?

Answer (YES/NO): YES